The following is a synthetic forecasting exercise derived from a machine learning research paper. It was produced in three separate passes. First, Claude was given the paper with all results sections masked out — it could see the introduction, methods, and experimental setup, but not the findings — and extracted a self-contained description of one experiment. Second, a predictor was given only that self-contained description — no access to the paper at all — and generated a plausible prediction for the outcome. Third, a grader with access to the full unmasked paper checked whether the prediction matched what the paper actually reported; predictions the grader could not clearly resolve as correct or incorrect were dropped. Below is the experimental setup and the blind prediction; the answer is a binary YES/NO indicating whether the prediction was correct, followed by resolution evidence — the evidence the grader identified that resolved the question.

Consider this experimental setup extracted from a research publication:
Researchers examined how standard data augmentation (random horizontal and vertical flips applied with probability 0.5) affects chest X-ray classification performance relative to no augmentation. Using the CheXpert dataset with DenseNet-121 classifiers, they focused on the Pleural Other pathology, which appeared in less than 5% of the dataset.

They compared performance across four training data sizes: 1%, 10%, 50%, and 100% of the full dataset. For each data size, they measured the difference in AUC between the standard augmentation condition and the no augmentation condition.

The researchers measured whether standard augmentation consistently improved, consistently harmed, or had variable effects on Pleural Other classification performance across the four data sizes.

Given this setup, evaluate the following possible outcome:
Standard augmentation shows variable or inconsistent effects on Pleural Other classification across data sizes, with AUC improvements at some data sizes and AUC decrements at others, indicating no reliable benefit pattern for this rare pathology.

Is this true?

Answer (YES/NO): YES